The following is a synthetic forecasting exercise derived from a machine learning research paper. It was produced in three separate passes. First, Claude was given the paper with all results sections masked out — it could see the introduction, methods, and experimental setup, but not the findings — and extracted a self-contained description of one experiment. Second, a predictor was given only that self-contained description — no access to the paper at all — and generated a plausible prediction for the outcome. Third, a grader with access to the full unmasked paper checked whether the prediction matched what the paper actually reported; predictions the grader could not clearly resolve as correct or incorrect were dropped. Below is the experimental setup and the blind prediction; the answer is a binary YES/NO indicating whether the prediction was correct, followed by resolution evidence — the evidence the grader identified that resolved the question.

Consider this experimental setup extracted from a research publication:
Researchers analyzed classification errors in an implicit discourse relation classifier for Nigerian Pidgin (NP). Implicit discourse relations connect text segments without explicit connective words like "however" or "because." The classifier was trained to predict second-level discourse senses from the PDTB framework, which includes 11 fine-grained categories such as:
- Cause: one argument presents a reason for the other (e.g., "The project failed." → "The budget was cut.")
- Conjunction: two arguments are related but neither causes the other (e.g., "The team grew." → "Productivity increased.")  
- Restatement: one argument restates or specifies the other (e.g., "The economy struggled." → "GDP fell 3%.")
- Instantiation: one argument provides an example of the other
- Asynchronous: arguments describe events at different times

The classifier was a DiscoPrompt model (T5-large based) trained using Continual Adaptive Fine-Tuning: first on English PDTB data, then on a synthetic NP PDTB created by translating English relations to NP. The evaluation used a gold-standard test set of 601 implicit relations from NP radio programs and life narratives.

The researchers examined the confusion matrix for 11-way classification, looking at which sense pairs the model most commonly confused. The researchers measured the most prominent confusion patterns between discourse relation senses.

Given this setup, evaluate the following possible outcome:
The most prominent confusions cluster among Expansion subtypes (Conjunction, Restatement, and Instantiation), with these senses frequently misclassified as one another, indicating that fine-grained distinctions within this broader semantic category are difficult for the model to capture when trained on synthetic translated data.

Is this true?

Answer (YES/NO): NO